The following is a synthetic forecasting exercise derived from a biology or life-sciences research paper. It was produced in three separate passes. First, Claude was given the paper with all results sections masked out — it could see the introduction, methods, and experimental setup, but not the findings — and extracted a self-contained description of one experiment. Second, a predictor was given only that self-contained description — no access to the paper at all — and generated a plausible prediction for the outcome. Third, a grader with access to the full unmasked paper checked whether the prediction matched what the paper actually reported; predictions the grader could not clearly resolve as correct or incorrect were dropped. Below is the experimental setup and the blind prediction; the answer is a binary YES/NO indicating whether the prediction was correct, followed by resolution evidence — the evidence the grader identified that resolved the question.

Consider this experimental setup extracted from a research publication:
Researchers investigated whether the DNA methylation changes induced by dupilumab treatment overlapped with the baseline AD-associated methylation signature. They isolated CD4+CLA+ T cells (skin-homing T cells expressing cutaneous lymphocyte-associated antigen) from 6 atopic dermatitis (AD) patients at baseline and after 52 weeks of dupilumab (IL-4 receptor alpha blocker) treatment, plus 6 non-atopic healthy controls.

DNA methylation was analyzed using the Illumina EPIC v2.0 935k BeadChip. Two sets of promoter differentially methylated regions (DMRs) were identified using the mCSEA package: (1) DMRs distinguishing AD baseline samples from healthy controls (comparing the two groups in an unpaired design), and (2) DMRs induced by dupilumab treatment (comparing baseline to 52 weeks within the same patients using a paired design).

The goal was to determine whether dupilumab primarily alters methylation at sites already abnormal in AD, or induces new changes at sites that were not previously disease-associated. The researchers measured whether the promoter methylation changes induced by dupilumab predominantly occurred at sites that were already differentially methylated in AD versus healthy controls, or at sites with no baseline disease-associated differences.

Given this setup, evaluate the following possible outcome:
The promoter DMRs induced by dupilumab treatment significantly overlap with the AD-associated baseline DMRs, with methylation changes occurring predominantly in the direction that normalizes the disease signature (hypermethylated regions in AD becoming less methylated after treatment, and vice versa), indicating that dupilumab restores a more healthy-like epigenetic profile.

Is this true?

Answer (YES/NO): NO